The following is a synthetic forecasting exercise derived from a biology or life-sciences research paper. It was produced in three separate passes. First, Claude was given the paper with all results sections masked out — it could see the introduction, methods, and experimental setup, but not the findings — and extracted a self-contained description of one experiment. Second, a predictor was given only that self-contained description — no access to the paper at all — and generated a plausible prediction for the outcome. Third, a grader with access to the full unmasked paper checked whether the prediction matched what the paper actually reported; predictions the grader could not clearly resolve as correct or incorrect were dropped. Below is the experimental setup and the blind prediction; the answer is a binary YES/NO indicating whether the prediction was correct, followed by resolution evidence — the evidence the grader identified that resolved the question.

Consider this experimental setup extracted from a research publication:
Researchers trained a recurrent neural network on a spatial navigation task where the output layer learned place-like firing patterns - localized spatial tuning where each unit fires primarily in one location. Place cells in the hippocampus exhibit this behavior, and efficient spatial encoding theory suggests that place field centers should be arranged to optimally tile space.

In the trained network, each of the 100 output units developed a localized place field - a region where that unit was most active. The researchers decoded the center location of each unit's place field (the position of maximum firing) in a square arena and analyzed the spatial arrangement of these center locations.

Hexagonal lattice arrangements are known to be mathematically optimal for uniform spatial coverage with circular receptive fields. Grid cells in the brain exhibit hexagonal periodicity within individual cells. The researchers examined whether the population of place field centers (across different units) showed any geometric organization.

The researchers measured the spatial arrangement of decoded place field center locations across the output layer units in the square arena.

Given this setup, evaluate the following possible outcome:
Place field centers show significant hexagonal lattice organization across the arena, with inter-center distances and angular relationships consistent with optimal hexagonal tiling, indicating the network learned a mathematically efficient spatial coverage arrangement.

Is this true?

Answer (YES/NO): YES